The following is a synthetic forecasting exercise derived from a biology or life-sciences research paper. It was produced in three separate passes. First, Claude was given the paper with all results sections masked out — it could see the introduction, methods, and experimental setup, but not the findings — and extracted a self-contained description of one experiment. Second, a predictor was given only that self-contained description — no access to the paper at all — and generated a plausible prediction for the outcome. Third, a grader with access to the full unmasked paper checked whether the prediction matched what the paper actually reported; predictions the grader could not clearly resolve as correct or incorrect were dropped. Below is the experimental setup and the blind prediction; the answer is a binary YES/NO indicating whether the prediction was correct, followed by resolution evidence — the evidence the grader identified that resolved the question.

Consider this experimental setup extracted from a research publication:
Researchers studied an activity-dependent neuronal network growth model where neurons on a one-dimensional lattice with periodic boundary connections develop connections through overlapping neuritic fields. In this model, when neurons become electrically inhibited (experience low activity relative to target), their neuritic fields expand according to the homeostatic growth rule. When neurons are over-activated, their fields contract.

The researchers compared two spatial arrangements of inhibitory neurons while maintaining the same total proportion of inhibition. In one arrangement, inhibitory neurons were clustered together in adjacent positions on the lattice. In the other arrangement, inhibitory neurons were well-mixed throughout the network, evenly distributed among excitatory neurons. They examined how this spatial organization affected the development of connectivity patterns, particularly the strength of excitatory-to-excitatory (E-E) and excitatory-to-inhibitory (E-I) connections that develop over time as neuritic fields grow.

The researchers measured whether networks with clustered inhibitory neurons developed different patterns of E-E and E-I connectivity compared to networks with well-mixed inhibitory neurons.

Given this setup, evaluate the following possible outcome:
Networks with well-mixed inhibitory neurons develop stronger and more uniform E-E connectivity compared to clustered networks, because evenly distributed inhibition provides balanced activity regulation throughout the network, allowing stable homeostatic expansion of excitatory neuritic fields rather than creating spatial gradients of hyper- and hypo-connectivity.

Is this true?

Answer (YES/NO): NO